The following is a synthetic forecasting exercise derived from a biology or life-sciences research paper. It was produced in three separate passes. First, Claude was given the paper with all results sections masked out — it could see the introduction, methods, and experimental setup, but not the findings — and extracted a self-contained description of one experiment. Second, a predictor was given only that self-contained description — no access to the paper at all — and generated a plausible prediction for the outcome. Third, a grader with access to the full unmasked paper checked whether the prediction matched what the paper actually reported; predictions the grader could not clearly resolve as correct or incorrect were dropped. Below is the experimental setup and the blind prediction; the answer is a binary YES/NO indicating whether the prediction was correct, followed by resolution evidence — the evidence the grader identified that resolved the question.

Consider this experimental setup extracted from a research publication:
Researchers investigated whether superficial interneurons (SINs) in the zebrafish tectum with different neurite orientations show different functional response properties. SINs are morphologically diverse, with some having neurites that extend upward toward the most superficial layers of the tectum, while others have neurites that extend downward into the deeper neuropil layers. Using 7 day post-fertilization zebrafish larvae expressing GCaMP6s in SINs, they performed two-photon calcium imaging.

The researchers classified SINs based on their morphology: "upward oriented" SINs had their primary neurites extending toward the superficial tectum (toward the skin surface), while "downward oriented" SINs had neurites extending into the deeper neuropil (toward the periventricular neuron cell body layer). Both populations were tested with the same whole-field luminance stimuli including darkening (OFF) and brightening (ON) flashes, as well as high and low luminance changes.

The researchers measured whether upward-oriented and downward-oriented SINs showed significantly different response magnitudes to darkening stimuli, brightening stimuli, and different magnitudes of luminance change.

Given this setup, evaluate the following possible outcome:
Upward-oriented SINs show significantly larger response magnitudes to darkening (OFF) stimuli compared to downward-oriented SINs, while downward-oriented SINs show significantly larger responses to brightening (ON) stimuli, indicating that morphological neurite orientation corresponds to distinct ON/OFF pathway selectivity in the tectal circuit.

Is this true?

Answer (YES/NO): NO